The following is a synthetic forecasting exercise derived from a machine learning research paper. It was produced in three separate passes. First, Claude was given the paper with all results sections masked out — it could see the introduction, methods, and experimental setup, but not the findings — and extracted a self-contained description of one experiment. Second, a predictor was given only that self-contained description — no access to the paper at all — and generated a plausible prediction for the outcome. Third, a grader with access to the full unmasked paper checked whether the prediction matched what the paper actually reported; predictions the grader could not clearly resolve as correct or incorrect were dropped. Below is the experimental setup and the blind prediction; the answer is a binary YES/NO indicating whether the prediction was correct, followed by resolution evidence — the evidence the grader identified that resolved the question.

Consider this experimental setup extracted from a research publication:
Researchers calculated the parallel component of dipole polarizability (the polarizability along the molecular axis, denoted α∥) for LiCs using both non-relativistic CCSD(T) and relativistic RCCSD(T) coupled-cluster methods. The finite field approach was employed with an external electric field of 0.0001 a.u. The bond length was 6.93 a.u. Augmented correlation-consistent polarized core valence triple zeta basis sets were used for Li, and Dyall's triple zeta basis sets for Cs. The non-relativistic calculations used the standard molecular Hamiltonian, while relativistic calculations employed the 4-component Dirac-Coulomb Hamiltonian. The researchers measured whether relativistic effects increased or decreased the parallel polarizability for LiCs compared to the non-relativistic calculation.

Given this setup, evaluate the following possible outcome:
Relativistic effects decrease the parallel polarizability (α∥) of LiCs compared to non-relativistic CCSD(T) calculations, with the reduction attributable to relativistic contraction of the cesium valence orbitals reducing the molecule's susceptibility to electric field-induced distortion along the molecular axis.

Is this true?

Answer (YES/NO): NO